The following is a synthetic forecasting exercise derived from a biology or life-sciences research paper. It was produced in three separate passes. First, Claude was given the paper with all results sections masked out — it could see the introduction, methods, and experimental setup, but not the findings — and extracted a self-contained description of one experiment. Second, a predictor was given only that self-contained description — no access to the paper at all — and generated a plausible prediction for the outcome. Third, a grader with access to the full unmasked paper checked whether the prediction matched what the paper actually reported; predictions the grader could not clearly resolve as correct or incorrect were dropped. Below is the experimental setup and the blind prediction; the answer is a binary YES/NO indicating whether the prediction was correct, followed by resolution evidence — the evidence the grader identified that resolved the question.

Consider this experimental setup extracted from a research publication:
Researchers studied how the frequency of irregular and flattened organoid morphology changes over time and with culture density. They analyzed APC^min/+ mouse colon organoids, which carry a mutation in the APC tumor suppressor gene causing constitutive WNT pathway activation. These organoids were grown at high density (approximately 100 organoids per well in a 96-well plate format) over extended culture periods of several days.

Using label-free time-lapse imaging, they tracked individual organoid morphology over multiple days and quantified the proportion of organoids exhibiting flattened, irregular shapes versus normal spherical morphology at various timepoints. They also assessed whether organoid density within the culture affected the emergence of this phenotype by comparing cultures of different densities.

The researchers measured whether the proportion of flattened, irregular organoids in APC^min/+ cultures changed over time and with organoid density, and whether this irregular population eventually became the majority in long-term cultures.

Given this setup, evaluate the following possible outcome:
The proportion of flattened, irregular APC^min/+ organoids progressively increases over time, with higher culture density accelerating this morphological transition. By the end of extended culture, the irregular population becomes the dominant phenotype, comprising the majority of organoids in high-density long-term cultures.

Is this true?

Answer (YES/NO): NO